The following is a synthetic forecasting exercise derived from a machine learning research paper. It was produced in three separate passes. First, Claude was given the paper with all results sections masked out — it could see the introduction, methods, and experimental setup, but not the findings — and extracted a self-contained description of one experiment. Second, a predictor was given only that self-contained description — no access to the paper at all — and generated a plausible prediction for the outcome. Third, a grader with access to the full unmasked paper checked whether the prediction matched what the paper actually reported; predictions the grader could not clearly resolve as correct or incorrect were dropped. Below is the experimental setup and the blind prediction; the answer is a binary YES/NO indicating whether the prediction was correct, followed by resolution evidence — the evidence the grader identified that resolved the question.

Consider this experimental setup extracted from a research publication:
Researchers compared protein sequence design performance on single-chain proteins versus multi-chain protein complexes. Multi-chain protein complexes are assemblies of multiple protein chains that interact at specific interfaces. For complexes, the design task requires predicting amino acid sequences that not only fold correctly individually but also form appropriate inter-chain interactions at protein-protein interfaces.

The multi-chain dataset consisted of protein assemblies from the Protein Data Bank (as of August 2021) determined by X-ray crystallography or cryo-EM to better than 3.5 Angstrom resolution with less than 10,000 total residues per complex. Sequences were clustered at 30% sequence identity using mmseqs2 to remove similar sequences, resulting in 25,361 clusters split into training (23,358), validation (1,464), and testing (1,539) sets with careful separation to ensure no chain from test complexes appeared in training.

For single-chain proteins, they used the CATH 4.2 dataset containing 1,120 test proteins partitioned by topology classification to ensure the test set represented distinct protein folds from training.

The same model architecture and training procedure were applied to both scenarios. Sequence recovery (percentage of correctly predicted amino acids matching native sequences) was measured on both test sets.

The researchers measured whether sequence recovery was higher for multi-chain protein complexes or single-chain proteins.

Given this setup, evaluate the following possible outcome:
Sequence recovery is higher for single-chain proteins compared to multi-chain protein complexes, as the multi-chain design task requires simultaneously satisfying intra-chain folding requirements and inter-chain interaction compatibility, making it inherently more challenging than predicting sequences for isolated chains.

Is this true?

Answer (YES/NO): NO